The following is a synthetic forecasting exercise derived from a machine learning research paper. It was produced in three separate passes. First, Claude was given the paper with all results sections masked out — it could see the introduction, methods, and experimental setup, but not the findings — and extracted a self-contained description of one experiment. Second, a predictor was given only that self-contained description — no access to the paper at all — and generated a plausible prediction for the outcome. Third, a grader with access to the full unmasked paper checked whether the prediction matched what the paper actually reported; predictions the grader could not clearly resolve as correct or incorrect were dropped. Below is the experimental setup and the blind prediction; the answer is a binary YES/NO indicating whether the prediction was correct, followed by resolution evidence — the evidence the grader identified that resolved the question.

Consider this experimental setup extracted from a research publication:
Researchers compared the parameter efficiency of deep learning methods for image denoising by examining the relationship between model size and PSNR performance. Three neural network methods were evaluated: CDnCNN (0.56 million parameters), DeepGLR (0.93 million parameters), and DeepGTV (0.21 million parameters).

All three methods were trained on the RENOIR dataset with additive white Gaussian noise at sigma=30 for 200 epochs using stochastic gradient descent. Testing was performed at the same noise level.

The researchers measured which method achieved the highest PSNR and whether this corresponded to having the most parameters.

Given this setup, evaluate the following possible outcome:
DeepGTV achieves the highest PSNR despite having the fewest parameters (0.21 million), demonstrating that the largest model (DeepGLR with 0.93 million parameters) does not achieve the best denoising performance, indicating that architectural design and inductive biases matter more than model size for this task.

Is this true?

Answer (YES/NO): NO